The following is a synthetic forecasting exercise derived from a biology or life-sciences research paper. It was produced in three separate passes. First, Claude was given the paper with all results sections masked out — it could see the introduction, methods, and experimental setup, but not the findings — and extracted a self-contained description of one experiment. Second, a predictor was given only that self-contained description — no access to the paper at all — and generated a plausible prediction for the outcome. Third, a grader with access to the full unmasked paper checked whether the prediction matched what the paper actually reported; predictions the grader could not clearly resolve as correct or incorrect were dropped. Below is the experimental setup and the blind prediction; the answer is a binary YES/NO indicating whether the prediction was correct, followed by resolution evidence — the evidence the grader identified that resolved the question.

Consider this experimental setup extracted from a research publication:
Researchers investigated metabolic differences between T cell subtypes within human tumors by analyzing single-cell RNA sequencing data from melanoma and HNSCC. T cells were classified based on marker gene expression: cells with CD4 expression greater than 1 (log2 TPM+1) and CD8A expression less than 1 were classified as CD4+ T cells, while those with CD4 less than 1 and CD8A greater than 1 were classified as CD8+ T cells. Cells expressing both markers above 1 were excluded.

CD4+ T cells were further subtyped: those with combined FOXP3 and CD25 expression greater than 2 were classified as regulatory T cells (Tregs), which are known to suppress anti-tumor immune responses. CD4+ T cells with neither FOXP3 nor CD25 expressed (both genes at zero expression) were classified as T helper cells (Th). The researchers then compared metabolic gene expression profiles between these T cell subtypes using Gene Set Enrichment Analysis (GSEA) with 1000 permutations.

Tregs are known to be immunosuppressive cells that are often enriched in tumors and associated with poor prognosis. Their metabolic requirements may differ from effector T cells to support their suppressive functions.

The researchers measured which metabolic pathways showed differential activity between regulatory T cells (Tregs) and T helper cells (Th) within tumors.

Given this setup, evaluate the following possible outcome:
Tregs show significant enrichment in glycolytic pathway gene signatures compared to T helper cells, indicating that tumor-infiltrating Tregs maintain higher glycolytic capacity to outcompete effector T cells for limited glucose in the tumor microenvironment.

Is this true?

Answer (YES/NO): YES